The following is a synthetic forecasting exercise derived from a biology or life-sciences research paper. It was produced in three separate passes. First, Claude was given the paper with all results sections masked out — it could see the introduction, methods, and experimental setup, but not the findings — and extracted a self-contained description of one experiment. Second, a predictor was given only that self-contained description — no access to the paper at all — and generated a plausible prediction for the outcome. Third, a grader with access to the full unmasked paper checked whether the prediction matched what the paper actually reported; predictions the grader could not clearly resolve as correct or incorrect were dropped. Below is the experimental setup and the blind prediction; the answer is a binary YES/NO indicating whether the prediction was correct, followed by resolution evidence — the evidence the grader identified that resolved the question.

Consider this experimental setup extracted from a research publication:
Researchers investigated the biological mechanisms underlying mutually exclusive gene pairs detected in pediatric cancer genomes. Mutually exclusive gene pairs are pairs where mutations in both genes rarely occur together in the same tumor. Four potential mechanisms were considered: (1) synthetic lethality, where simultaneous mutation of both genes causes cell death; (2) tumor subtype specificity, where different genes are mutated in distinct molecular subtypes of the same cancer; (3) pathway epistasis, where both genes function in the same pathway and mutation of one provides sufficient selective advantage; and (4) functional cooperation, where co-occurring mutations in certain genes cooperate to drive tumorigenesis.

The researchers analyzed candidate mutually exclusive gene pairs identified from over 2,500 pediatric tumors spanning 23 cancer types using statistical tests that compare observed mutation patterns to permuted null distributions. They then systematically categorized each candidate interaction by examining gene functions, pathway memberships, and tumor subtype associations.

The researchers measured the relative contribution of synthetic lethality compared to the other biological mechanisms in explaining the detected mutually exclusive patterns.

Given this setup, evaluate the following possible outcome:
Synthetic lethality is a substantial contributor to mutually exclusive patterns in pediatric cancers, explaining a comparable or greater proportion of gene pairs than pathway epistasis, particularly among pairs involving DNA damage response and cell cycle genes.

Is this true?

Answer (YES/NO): NO